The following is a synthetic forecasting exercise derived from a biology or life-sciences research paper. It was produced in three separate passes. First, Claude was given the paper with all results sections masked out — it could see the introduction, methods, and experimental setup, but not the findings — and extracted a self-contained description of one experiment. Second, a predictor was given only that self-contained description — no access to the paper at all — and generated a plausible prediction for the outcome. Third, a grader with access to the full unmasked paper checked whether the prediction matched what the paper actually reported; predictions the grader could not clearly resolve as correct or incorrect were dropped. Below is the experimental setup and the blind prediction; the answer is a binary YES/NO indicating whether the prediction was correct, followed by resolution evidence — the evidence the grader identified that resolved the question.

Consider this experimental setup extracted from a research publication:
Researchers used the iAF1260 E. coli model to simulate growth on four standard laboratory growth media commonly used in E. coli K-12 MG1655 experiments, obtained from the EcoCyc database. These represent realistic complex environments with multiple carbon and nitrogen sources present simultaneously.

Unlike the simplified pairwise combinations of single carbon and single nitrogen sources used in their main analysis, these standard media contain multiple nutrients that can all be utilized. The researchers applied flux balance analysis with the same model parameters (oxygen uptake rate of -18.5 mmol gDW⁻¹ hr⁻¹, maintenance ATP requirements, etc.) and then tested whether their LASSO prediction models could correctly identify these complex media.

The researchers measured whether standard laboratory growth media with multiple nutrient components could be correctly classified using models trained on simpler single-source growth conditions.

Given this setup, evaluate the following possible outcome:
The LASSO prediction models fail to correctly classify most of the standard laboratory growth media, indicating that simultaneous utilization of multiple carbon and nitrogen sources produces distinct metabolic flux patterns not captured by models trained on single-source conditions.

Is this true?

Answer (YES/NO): NO